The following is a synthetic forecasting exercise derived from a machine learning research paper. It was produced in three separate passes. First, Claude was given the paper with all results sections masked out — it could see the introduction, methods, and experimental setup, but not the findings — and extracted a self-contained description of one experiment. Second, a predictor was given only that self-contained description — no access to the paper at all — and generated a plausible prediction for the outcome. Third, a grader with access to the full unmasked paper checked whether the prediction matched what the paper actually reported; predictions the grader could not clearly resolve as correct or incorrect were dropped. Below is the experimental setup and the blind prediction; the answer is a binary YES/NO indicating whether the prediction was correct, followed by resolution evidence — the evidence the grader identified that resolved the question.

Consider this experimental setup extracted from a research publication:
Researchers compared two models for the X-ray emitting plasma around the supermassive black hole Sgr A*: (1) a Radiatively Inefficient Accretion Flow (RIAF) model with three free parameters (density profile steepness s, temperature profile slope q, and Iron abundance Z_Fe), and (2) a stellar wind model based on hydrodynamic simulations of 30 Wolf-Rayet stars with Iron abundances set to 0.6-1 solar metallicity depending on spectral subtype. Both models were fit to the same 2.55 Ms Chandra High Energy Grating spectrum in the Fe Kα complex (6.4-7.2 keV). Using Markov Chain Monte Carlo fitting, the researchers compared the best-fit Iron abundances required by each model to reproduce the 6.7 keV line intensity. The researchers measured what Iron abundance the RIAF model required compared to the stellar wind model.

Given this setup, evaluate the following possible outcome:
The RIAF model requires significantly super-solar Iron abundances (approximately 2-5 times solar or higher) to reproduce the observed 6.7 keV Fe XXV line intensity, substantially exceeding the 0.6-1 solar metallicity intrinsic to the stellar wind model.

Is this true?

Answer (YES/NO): NO